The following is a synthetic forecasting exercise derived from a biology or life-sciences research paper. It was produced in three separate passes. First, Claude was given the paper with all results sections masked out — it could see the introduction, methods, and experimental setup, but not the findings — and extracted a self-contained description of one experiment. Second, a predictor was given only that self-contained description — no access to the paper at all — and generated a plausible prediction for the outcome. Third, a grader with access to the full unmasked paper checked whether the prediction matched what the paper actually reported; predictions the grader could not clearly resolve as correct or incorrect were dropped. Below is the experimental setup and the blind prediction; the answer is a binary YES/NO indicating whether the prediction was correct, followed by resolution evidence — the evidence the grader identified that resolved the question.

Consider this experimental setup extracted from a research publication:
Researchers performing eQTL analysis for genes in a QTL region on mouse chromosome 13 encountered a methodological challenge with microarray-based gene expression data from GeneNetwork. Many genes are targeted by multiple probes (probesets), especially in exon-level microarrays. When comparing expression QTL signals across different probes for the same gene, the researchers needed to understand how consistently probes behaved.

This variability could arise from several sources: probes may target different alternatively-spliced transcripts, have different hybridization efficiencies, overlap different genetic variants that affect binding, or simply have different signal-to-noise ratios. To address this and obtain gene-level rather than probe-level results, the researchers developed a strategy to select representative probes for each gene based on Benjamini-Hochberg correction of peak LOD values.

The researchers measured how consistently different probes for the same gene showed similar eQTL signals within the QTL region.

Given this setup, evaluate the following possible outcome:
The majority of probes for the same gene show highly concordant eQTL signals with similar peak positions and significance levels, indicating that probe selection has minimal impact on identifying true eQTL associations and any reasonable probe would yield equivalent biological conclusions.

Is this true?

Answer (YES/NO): NO